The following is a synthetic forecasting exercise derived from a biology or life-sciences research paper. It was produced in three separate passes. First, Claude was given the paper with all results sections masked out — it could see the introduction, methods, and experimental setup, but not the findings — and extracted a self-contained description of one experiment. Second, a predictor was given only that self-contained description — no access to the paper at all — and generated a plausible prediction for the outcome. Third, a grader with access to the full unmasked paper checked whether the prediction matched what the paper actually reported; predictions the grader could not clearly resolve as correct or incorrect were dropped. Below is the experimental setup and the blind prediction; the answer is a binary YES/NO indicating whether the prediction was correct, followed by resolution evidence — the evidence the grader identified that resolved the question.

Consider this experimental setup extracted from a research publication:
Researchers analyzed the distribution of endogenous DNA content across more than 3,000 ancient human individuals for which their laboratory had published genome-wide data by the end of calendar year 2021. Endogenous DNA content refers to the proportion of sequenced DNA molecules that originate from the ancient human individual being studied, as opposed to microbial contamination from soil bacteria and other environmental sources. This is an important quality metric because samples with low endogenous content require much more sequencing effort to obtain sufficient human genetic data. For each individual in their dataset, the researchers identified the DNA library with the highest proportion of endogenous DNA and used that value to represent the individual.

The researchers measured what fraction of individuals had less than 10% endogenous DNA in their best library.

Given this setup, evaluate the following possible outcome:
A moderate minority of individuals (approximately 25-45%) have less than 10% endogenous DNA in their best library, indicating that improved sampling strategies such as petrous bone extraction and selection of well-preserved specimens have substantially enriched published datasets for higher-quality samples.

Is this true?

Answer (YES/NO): NO